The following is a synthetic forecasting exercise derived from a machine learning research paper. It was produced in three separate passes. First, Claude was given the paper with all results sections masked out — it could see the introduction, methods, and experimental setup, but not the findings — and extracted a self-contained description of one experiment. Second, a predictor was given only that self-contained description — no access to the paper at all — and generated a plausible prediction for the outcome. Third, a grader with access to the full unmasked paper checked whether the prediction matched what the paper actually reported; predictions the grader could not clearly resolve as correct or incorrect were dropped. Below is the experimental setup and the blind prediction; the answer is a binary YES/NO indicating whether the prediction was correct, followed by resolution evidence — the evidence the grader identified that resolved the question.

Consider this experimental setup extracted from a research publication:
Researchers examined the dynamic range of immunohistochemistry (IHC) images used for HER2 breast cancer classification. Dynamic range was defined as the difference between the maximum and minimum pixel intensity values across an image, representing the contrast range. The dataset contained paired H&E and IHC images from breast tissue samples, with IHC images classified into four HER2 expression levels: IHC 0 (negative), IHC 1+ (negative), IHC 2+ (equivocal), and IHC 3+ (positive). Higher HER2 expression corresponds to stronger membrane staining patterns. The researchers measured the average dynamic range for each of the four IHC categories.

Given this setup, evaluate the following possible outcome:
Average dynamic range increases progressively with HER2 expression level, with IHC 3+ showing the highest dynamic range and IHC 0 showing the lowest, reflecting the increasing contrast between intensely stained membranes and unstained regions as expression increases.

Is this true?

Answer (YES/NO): NO